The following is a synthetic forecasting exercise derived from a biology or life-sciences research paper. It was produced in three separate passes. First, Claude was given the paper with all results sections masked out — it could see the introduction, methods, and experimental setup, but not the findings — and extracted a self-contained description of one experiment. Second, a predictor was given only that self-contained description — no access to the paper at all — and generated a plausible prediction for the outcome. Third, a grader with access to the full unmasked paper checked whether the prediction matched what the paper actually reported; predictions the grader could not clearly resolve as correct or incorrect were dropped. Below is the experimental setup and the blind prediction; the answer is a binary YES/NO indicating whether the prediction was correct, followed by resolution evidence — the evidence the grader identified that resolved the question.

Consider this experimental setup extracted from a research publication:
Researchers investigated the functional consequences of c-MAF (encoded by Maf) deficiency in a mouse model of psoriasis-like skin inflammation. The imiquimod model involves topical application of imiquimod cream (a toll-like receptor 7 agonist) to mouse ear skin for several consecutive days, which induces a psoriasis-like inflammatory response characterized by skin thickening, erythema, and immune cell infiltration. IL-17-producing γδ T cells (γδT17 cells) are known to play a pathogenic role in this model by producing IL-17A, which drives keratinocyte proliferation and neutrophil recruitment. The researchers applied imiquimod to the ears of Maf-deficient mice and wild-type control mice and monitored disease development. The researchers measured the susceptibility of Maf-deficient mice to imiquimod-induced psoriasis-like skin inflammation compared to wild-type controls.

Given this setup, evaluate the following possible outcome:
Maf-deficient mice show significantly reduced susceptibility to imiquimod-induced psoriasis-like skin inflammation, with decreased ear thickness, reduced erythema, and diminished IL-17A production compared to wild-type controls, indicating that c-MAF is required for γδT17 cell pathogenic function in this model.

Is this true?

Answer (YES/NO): YES